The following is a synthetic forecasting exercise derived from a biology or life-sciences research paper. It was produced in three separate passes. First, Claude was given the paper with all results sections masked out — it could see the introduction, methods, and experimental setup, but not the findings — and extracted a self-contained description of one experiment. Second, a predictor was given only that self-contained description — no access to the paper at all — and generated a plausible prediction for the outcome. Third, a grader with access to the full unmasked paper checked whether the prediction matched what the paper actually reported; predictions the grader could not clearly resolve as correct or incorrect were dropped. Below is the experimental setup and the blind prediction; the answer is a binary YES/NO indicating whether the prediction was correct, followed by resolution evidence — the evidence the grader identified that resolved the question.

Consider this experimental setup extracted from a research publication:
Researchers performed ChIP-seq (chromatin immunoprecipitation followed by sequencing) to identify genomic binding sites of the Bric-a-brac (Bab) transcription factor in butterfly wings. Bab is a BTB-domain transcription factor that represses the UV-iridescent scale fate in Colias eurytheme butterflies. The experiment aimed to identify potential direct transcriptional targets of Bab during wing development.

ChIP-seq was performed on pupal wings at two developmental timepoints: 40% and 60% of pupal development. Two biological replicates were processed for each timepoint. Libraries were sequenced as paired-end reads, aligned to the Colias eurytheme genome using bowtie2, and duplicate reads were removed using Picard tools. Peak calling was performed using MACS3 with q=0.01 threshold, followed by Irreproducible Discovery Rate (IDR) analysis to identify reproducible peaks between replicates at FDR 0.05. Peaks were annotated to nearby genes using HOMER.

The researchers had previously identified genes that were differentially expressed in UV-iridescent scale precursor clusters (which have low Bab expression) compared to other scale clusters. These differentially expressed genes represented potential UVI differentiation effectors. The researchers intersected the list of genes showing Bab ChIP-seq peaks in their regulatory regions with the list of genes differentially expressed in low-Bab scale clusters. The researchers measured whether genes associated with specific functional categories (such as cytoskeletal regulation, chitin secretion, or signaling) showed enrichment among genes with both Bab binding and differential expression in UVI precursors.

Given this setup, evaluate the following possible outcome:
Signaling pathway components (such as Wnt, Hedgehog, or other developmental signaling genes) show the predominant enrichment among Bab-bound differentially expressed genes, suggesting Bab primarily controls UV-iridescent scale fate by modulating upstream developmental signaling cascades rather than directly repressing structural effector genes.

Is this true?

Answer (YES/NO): NO